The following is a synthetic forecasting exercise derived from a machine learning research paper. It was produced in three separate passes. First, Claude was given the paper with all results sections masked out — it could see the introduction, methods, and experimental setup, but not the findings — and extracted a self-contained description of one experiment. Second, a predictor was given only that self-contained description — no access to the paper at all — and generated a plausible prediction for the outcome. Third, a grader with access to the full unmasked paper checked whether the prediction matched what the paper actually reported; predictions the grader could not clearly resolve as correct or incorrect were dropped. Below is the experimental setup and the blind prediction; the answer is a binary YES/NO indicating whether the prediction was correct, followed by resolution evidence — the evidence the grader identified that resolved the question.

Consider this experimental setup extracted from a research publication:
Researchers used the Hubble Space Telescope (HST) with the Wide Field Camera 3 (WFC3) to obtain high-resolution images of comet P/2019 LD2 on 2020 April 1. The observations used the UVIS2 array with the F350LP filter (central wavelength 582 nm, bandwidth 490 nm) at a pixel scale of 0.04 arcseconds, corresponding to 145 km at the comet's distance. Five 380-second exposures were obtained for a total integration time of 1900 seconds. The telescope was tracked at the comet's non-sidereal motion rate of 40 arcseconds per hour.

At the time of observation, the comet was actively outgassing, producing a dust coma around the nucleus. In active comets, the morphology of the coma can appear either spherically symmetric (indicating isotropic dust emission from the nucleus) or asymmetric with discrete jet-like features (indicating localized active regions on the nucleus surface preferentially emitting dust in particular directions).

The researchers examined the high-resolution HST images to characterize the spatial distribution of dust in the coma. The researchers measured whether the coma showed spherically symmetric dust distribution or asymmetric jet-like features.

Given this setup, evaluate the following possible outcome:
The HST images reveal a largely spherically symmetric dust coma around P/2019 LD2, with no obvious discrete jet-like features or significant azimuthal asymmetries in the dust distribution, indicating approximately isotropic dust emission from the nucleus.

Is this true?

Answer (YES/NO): NO